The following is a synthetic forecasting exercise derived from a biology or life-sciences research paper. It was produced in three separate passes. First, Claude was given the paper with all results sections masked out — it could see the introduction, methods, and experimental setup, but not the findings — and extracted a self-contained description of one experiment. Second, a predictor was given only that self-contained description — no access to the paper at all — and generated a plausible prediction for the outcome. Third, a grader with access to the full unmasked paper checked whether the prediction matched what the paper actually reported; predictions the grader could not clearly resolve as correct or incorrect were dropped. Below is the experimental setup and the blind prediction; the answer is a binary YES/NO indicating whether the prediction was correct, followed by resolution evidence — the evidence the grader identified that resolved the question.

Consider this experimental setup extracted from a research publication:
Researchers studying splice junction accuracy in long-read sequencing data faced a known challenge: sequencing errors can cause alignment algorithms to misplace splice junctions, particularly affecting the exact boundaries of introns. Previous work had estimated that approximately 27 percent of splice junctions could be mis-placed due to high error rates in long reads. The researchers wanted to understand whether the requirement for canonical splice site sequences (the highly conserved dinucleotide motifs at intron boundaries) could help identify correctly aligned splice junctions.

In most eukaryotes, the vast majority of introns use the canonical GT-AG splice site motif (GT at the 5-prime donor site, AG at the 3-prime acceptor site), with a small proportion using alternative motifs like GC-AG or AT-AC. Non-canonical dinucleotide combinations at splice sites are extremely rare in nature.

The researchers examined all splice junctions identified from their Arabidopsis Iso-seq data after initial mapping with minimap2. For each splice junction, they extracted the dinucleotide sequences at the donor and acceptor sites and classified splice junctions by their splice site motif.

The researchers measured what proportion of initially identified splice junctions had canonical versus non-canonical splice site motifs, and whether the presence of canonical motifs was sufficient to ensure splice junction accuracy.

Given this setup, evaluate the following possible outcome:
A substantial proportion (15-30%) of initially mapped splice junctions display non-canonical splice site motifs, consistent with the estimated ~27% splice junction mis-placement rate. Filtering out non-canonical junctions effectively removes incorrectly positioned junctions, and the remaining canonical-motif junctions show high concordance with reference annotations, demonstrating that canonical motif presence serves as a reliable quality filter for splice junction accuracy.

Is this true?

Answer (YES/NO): NO